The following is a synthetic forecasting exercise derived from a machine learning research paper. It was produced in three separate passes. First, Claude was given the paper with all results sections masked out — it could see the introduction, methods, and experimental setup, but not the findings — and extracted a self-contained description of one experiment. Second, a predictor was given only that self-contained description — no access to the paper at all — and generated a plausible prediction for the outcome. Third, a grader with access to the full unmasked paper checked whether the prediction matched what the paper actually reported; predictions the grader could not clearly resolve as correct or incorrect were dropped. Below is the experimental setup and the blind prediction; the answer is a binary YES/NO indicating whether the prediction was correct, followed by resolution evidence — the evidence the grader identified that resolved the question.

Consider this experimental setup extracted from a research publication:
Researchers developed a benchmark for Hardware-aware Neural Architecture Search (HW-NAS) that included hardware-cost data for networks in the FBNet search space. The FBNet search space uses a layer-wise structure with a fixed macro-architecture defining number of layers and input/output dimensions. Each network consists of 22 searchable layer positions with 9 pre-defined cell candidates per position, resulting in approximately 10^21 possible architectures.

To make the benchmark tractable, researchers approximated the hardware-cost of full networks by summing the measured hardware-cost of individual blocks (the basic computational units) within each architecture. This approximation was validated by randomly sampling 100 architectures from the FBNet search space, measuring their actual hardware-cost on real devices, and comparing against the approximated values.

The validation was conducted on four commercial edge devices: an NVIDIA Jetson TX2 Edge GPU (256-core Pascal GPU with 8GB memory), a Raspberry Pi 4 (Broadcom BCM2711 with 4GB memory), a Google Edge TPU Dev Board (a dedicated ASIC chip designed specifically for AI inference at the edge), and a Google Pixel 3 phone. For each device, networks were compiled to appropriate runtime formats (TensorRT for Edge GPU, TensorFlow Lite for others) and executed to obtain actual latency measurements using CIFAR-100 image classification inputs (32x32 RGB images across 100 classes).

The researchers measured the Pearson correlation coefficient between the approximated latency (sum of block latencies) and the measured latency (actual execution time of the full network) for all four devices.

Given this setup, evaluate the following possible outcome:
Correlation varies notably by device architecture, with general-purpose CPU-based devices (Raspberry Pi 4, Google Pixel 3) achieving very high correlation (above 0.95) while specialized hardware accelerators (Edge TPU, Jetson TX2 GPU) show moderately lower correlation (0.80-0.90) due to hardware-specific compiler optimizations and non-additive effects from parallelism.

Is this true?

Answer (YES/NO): NO